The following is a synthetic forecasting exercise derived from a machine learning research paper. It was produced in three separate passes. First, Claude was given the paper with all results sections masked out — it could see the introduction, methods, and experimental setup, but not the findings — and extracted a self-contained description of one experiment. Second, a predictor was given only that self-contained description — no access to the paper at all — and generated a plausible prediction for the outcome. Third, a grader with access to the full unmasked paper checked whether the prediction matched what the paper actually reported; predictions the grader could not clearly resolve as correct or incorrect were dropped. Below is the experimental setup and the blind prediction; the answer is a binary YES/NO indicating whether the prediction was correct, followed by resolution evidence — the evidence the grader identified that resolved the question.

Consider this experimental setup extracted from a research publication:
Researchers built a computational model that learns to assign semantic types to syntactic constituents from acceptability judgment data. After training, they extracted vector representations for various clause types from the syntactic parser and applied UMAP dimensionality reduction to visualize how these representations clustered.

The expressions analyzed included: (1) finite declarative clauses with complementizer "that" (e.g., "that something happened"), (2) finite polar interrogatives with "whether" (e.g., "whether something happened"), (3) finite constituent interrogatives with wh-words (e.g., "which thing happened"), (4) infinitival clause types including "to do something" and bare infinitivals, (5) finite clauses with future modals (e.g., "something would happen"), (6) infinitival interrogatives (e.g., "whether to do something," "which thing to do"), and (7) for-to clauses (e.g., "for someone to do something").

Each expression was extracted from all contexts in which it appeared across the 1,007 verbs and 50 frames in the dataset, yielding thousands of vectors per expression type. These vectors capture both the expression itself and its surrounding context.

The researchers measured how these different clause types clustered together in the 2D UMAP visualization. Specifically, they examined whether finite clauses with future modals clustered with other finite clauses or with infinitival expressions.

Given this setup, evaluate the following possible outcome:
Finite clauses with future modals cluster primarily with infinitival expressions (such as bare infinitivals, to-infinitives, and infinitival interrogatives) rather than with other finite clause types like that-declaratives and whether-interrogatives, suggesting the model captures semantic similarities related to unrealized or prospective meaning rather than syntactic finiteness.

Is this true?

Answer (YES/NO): NO